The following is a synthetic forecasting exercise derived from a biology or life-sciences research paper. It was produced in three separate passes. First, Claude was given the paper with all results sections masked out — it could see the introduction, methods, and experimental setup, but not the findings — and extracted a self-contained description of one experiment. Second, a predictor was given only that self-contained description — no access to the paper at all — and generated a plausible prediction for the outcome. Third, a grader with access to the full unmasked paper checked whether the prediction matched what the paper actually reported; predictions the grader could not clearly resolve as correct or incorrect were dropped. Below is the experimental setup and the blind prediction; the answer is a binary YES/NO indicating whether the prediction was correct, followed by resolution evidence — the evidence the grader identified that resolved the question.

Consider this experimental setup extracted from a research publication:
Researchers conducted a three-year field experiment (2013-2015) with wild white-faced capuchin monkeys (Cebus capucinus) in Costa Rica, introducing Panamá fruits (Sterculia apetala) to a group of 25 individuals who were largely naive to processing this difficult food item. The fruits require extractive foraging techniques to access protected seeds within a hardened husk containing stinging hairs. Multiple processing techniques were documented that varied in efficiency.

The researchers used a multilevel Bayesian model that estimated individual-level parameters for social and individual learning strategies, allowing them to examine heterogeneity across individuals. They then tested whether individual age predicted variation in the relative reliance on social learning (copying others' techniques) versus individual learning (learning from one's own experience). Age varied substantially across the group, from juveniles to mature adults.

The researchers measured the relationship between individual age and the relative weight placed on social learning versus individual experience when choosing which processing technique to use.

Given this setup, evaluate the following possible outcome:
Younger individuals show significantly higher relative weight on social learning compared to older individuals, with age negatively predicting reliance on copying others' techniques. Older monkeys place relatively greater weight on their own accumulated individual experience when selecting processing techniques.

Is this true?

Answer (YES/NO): YES